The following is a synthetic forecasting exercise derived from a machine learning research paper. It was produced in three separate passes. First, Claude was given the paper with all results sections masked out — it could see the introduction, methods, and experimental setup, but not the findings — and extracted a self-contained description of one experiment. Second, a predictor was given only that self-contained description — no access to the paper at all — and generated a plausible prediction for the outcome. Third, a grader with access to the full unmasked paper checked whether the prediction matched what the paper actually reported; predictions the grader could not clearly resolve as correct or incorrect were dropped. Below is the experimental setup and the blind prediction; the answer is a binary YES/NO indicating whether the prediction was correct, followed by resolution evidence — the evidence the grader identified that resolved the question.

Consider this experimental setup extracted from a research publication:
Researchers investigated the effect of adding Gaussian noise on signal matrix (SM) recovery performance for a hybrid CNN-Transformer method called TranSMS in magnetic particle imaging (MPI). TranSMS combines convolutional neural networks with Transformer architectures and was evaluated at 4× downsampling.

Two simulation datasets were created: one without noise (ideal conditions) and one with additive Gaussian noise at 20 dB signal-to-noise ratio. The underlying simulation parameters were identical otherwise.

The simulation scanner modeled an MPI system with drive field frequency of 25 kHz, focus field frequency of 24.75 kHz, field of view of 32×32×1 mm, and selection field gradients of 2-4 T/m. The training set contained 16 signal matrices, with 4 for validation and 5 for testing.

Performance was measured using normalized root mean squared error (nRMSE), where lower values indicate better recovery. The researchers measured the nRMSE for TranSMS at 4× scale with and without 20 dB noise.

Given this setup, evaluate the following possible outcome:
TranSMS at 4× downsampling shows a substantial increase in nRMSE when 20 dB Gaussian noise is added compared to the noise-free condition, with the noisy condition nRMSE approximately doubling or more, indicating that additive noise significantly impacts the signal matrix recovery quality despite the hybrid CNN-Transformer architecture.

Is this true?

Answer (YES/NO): NO